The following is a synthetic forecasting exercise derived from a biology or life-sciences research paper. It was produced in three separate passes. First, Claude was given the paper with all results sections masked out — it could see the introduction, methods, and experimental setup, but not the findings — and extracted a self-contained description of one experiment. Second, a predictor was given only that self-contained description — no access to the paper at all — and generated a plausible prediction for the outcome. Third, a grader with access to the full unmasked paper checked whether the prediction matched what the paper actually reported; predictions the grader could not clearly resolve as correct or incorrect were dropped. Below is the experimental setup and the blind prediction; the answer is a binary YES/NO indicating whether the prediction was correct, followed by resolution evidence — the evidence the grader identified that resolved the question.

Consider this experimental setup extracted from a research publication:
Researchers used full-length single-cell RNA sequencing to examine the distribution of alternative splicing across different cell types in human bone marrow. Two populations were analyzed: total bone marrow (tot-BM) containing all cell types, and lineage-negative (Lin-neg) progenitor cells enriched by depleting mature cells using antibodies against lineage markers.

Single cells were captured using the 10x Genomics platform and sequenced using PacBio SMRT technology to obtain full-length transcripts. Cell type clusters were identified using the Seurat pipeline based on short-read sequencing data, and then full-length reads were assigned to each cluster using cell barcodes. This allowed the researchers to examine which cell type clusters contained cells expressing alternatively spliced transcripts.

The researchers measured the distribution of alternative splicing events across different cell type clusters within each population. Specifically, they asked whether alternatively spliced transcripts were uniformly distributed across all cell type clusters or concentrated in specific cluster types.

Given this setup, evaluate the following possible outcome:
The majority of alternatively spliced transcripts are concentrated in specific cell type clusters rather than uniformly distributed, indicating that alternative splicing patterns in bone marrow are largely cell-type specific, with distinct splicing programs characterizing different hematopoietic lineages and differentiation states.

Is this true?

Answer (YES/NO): NO